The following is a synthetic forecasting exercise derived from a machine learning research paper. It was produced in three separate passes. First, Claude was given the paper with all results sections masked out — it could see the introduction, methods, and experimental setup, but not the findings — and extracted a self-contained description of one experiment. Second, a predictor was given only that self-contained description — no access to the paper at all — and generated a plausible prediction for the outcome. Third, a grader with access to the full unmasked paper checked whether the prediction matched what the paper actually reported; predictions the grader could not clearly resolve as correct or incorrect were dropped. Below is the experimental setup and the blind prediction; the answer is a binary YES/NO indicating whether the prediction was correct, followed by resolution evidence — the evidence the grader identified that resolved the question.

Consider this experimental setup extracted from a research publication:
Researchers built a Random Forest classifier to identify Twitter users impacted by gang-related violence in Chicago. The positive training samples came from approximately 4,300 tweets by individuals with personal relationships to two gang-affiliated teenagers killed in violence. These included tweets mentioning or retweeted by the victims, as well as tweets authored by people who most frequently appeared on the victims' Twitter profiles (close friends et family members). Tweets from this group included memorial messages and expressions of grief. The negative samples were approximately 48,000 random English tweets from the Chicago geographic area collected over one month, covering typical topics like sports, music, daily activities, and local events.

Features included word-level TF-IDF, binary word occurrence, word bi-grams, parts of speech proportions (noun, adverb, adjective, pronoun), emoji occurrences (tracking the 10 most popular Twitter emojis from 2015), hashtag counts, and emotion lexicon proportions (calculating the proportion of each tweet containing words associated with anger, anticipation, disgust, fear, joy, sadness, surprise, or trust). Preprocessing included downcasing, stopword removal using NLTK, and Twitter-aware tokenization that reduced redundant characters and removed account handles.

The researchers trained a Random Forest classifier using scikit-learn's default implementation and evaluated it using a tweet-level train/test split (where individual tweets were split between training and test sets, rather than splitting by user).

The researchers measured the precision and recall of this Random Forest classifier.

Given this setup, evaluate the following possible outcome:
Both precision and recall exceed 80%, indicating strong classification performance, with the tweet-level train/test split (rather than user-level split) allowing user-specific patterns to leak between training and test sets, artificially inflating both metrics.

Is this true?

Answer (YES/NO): NO